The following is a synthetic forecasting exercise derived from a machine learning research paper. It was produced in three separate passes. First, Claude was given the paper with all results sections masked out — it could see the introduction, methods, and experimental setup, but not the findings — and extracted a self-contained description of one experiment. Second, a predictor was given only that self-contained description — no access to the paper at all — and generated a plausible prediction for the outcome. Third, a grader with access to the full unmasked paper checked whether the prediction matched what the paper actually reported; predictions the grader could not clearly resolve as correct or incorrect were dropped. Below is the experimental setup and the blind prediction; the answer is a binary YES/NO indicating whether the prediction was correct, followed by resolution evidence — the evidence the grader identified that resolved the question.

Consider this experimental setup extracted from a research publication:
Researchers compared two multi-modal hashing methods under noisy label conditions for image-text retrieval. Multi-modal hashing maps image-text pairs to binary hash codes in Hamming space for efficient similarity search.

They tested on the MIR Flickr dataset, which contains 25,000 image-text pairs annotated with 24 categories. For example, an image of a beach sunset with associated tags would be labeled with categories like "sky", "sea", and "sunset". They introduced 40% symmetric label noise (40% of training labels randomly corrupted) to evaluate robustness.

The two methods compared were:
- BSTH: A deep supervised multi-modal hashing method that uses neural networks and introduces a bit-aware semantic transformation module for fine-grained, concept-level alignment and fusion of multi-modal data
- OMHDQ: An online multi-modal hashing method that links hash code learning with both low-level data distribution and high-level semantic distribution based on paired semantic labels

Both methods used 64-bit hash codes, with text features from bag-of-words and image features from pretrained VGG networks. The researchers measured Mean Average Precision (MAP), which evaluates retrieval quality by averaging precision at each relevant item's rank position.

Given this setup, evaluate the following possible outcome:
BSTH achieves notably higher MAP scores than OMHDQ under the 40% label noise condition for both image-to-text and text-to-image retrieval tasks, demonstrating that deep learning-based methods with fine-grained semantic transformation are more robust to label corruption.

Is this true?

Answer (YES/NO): NO